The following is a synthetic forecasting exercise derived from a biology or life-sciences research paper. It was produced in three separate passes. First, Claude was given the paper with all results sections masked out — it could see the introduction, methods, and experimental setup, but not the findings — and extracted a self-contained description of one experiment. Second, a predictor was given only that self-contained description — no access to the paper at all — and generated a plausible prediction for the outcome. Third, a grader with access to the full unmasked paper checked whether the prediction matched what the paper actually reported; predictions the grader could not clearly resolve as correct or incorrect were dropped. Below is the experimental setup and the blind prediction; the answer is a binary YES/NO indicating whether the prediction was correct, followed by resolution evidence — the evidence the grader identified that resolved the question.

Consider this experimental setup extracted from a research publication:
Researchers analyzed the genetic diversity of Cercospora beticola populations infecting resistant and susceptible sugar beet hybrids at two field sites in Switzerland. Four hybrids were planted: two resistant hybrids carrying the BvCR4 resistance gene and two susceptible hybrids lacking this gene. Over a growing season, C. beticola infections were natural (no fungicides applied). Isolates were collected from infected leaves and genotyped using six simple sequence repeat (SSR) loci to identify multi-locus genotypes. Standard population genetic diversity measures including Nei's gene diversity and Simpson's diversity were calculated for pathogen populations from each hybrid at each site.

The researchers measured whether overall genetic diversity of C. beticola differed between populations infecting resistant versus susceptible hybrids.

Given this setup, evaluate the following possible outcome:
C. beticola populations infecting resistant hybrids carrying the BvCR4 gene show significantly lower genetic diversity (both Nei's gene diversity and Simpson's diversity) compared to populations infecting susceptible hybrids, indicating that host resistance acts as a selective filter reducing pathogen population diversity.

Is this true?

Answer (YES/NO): NO